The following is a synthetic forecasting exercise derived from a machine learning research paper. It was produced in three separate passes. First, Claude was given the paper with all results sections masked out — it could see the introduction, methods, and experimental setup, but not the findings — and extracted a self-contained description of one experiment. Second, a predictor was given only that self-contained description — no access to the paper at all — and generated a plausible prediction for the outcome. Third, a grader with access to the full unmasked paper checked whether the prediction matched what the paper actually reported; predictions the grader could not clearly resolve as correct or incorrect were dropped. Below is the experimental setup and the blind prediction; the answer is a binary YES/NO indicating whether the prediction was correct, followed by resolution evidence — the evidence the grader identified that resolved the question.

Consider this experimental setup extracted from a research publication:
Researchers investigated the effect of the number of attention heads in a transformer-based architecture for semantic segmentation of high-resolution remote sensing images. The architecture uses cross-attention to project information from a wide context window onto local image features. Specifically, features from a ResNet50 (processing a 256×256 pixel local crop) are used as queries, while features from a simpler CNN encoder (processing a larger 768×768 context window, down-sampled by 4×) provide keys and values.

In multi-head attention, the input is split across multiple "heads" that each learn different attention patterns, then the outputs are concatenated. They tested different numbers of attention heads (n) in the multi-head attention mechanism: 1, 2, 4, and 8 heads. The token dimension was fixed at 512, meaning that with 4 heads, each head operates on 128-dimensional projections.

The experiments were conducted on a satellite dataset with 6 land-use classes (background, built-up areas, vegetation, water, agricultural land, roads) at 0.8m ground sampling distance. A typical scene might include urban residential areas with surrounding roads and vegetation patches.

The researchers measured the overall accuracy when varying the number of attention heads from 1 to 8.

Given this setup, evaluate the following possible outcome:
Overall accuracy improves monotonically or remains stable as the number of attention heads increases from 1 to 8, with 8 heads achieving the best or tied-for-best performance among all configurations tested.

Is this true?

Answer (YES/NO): NO